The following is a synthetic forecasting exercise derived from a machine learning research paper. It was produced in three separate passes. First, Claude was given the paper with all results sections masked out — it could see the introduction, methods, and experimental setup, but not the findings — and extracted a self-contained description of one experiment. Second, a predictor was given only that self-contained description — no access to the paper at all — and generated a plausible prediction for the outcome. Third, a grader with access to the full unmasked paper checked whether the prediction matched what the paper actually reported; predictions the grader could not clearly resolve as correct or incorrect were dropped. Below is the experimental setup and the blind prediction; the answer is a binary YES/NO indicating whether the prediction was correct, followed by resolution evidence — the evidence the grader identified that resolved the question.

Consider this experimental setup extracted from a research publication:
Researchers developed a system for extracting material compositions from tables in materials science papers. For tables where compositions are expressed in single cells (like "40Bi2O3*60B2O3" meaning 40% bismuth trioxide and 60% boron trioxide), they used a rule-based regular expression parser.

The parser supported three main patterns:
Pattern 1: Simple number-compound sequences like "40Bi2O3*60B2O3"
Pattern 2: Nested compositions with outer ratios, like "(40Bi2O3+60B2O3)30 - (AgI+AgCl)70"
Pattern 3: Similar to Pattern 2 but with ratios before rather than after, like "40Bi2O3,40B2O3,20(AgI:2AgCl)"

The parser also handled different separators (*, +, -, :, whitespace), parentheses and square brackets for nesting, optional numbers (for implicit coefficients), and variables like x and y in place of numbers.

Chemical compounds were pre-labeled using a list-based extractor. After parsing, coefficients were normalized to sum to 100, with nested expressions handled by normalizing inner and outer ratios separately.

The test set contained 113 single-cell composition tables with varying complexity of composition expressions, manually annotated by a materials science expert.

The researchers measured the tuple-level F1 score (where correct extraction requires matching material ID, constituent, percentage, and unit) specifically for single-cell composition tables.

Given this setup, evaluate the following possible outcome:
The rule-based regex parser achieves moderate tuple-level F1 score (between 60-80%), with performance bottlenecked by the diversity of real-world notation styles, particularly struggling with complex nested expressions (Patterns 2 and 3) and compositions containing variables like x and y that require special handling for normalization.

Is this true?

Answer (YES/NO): YES